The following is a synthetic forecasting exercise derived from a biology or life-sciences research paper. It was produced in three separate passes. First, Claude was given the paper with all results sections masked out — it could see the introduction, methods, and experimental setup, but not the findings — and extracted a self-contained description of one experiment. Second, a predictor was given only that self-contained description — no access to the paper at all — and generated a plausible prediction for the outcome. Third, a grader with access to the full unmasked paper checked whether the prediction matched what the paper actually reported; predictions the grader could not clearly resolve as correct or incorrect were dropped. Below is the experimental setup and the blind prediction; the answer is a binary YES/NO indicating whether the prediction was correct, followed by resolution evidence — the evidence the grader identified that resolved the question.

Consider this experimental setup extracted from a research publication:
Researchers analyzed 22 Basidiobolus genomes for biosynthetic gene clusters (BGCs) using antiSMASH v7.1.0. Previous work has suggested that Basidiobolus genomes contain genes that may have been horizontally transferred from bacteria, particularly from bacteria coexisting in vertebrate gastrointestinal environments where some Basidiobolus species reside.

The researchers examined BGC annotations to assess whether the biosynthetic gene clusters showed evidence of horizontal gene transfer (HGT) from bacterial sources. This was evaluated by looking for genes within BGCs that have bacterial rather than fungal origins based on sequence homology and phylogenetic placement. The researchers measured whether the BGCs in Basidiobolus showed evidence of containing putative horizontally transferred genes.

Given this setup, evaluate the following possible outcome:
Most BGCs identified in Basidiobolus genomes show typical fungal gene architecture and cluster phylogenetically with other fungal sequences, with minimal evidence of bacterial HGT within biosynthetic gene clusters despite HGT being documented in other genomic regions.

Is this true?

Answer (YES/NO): NO